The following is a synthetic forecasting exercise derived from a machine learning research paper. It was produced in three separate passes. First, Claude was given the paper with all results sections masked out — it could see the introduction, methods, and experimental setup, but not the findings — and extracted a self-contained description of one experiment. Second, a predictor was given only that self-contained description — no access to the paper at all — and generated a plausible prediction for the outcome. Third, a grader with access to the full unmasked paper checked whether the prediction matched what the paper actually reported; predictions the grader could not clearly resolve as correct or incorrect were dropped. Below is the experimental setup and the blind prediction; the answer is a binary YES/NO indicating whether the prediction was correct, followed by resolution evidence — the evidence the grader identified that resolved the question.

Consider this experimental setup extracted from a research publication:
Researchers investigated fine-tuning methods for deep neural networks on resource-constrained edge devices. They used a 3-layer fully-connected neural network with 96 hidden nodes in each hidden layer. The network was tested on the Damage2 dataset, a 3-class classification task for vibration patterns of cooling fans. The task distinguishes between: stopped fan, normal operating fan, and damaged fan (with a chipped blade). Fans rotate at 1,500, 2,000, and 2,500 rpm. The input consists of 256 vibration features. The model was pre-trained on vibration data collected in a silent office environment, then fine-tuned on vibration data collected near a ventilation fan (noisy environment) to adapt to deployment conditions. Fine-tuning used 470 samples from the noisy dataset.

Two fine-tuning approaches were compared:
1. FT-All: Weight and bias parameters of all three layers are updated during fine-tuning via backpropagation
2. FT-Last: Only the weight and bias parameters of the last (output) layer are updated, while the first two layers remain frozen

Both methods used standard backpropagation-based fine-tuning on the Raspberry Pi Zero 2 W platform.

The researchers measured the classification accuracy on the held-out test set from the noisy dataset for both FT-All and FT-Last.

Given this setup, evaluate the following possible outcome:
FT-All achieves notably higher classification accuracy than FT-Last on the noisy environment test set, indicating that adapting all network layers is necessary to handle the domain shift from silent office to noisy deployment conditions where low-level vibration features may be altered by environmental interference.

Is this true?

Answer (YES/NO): NO